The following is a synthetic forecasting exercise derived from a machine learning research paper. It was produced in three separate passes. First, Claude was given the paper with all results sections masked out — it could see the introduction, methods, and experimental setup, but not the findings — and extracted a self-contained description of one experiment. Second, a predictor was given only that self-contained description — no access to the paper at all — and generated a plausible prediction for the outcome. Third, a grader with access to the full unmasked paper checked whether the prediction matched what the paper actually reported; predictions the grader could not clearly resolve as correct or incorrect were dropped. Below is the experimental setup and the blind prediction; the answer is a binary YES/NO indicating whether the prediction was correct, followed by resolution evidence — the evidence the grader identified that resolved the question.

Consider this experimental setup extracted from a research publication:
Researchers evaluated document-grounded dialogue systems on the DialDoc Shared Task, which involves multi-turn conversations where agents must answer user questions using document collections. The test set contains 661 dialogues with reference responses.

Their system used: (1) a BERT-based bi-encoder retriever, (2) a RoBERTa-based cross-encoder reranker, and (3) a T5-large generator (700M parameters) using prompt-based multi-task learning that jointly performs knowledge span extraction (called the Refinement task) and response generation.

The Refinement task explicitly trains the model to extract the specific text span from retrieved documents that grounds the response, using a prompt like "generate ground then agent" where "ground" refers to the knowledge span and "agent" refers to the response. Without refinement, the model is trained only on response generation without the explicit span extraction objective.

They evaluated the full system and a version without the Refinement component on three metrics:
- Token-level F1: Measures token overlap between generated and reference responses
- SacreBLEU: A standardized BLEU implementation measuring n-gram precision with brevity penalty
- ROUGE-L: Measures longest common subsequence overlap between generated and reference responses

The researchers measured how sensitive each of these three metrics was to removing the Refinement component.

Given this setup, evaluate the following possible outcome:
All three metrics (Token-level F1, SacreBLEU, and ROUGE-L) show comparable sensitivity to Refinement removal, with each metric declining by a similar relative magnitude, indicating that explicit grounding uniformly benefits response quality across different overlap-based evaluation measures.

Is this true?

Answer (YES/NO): NO